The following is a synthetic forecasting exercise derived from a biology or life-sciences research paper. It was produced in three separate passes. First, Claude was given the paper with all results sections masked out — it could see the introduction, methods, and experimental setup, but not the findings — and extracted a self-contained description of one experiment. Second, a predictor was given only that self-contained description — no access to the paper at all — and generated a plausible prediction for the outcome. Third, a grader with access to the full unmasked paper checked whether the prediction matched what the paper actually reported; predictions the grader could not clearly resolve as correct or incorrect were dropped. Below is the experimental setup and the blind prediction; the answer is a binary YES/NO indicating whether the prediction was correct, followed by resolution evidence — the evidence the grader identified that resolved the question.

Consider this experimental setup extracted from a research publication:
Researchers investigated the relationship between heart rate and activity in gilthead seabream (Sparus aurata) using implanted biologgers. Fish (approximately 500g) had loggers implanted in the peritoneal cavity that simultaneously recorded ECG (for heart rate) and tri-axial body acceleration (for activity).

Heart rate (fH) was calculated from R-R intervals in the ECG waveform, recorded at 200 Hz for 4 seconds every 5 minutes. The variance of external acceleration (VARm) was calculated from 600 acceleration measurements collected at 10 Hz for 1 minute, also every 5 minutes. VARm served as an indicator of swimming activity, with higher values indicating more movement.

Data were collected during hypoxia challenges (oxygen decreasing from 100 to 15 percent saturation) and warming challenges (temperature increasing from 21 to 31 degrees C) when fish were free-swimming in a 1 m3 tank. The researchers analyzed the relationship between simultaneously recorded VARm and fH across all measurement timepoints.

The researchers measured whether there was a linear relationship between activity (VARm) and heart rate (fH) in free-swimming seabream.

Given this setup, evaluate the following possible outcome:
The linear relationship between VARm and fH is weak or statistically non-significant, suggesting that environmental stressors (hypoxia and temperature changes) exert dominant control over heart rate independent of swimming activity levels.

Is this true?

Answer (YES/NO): NO